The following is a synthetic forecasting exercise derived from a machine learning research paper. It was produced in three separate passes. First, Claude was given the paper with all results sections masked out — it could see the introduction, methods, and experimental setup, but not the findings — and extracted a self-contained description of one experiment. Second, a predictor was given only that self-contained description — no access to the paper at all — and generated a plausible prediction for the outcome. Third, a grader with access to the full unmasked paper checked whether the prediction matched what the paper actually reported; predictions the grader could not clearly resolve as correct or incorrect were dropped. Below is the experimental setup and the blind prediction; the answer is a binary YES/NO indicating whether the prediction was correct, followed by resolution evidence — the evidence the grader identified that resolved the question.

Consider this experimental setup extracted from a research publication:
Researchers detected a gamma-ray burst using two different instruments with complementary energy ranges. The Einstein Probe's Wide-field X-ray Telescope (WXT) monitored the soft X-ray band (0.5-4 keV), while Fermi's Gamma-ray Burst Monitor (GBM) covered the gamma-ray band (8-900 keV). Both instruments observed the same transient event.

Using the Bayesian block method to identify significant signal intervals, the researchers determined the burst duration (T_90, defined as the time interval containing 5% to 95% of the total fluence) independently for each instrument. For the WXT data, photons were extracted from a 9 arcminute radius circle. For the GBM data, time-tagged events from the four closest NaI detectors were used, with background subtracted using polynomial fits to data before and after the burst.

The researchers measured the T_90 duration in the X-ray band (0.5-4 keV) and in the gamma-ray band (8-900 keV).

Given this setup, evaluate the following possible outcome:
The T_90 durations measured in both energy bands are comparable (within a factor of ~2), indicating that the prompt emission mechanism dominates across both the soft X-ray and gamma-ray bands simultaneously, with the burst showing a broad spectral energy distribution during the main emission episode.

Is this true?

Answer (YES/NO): NO